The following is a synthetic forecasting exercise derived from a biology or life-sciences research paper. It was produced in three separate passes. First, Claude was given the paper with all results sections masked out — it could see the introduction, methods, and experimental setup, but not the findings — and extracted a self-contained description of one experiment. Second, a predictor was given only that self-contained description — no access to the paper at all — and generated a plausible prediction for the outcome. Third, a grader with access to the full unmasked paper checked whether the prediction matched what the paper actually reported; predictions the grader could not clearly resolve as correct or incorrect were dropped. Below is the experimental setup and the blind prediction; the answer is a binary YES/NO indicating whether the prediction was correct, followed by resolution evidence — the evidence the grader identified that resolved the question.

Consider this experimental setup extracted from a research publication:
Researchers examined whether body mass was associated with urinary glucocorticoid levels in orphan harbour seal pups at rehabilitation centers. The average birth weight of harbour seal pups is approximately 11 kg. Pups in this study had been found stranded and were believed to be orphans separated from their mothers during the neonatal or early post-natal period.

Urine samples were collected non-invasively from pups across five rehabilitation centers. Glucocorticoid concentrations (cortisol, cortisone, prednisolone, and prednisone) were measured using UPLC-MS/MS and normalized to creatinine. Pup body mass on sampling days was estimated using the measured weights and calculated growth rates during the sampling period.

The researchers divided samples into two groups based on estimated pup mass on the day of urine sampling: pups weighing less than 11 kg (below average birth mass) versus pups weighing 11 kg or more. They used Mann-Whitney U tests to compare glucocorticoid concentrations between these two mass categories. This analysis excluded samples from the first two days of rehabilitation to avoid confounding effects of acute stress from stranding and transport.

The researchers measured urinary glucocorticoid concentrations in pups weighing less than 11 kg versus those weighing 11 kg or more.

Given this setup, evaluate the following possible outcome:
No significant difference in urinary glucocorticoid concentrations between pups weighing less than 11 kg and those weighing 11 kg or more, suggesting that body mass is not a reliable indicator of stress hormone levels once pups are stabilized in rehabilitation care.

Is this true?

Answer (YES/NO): NO